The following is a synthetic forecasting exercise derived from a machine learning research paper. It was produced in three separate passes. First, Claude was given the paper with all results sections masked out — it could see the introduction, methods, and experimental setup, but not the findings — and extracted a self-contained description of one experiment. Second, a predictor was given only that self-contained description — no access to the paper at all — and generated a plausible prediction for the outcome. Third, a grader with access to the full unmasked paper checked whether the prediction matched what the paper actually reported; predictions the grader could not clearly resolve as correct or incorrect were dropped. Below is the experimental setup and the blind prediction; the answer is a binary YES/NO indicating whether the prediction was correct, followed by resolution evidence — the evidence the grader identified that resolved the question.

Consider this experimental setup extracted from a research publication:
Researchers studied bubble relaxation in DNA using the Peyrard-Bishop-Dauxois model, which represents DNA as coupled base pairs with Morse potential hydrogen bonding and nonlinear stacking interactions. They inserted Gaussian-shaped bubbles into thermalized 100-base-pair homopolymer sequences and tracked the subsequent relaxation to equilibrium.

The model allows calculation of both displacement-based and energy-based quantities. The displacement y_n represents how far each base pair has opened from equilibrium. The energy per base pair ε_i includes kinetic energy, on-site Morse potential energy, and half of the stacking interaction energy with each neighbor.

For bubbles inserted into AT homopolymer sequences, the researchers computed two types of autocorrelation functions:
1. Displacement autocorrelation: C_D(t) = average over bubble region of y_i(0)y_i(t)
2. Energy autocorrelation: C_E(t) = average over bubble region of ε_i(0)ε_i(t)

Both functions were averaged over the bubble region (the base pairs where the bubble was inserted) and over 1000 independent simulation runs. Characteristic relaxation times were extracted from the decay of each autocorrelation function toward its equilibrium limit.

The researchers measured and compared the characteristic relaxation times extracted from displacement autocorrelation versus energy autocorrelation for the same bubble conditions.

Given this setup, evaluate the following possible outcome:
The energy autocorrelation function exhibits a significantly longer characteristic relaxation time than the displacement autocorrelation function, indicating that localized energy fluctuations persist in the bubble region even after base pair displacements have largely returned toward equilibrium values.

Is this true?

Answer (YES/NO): NO